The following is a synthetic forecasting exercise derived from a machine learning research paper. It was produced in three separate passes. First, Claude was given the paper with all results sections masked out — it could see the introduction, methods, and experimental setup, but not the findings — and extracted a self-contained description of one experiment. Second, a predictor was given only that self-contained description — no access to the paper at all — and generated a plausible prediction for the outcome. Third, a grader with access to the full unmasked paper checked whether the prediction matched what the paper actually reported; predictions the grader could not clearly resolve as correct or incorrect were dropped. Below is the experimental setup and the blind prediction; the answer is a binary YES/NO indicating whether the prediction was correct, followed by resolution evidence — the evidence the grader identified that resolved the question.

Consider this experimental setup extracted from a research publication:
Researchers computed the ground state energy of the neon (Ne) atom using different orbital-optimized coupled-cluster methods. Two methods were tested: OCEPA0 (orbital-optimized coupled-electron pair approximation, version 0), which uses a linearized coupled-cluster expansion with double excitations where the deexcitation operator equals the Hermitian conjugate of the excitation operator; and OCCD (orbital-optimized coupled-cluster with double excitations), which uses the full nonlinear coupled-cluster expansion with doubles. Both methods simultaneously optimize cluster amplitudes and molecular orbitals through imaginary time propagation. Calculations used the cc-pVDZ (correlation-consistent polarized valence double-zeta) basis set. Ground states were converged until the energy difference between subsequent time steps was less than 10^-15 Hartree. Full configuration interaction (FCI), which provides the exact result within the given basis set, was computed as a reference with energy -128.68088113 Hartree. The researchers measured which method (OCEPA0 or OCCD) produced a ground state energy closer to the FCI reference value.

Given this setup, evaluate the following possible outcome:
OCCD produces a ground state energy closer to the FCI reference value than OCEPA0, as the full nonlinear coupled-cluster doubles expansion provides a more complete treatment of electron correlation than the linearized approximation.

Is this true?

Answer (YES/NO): NO